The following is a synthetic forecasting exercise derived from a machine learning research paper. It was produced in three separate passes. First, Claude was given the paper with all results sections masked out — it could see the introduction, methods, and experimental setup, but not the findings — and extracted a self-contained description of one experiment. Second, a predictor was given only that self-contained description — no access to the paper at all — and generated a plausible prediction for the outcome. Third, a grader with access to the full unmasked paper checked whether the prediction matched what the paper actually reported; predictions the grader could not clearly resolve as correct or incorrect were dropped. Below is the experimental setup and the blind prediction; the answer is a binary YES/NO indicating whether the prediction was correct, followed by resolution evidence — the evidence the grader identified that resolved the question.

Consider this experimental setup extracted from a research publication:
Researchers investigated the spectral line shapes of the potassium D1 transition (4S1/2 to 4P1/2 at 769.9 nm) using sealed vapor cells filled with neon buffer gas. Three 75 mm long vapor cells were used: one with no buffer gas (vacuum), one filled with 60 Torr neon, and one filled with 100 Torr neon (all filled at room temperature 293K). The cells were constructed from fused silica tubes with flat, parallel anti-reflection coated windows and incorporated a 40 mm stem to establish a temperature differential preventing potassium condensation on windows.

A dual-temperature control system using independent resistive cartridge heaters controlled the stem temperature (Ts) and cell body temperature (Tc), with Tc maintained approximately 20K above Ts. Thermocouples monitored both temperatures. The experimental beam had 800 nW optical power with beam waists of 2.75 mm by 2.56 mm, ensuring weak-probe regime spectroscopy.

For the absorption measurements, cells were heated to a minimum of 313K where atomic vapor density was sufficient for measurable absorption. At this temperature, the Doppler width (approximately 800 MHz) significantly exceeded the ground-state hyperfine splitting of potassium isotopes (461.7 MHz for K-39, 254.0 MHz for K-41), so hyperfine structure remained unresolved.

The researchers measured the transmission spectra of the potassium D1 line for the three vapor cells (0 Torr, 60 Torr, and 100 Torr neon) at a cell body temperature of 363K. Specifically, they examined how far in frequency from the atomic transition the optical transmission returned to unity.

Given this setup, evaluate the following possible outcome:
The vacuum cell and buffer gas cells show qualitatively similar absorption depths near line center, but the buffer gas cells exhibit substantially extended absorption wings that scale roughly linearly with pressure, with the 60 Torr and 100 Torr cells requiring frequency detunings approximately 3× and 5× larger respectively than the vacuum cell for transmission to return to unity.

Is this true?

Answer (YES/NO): NO